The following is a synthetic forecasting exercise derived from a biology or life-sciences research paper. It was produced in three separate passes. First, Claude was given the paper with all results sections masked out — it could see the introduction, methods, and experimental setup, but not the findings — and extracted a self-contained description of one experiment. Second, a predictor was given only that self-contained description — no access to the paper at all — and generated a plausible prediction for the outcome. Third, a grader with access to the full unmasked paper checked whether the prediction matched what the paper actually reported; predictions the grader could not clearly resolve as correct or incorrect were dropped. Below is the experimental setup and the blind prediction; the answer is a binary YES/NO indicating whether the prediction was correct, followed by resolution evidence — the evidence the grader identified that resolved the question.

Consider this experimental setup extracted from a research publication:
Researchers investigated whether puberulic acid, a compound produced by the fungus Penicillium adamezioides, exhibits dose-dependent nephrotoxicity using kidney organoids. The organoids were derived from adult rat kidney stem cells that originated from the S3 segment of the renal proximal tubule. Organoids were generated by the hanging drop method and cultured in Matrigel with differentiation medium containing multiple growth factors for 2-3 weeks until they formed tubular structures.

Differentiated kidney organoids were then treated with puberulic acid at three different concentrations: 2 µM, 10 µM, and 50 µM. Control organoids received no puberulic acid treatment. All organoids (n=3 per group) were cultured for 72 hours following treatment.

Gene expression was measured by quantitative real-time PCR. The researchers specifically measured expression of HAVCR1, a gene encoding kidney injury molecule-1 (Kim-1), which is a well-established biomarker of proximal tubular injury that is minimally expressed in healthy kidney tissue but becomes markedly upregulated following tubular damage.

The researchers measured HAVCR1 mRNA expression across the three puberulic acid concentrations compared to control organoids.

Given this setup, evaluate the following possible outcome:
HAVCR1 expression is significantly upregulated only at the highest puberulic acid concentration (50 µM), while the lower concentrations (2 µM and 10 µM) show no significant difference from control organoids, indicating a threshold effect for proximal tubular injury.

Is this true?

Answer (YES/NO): NO